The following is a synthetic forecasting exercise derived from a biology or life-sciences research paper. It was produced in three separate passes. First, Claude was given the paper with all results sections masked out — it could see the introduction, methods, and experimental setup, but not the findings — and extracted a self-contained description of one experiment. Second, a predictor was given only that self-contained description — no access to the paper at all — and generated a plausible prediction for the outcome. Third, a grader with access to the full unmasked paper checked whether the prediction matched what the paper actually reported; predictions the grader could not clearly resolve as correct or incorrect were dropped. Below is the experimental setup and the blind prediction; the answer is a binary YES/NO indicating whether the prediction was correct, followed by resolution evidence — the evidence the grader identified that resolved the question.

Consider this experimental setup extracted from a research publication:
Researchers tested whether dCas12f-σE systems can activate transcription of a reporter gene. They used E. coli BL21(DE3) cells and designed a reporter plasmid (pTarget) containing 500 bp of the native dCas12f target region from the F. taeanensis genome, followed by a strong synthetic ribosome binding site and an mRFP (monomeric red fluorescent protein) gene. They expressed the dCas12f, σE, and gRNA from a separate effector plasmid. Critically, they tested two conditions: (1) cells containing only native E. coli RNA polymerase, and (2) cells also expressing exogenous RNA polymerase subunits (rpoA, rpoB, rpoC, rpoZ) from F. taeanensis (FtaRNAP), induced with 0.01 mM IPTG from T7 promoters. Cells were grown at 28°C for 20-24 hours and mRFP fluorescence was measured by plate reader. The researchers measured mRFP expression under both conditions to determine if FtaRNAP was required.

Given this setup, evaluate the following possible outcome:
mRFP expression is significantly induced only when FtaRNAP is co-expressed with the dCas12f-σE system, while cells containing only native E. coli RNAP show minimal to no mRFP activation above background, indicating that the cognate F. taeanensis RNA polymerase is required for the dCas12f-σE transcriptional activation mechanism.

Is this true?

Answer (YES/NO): YES